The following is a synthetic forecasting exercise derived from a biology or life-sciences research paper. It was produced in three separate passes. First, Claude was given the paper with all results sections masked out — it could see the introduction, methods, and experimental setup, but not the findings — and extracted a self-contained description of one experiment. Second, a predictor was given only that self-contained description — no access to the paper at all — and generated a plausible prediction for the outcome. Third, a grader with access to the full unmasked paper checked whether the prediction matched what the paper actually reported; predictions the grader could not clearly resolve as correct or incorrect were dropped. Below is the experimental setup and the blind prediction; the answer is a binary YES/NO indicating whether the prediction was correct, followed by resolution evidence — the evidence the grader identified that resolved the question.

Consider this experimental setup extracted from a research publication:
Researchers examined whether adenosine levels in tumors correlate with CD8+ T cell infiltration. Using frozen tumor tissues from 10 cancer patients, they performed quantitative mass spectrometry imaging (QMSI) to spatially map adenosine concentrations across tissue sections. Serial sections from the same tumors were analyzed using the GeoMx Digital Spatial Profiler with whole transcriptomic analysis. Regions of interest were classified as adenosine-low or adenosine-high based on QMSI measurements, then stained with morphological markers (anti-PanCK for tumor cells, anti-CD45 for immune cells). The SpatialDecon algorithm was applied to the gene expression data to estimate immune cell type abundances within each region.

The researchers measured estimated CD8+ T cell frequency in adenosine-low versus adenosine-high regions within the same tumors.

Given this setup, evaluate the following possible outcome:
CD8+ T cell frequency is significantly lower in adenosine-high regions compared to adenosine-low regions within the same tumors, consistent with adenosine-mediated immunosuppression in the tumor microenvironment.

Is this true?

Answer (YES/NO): NO